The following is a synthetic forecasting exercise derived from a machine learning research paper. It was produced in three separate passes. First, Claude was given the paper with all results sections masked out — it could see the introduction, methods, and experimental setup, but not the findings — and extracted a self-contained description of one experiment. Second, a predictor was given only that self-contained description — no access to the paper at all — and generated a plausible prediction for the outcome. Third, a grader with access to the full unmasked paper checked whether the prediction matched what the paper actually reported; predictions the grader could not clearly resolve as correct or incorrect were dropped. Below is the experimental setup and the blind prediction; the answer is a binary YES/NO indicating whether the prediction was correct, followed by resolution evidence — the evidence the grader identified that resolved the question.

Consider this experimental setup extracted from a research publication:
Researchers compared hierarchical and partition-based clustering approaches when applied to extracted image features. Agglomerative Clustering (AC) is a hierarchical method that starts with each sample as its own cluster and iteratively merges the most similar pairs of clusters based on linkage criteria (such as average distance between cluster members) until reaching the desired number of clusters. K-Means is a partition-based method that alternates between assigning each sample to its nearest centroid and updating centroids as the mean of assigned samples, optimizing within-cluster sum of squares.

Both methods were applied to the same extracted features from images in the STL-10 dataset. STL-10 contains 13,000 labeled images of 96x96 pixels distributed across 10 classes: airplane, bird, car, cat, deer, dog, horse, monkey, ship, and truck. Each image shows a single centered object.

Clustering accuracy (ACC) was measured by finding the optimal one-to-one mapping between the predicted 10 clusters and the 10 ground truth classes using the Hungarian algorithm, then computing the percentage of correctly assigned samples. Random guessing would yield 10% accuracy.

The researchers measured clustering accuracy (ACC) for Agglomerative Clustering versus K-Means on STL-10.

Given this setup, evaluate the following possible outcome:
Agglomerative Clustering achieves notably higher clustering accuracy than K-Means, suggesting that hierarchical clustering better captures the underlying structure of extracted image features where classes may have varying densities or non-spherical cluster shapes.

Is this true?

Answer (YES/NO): YES